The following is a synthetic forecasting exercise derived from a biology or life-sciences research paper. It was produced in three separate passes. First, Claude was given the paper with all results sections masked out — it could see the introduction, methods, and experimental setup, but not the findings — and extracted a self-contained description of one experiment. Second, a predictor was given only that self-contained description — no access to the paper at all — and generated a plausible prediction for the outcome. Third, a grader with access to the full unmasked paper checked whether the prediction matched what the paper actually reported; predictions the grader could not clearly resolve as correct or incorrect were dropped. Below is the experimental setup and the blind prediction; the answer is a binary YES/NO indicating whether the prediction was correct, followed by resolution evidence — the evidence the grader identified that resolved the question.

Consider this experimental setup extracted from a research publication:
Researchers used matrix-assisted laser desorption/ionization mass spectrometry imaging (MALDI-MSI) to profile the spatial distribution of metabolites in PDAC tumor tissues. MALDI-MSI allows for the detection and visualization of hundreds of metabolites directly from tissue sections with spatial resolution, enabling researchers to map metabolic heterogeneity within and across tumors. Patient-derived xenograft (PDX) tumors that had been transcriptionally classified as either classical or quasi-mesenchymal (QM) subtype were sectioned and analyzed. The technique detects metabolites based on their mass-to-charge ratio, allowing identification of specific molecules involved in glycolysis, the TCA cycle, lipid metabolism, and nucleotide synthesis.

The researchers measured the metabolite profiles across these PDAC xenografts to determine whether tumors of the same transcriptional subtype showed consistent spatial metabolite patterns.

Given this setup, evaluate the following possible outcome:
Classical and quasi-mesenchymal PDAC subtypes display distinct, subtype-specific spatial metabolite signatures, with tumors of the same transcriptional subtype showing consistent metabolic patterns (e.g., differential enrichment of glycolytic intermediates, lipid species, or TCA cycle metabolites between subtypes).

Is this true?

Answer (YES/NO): YES